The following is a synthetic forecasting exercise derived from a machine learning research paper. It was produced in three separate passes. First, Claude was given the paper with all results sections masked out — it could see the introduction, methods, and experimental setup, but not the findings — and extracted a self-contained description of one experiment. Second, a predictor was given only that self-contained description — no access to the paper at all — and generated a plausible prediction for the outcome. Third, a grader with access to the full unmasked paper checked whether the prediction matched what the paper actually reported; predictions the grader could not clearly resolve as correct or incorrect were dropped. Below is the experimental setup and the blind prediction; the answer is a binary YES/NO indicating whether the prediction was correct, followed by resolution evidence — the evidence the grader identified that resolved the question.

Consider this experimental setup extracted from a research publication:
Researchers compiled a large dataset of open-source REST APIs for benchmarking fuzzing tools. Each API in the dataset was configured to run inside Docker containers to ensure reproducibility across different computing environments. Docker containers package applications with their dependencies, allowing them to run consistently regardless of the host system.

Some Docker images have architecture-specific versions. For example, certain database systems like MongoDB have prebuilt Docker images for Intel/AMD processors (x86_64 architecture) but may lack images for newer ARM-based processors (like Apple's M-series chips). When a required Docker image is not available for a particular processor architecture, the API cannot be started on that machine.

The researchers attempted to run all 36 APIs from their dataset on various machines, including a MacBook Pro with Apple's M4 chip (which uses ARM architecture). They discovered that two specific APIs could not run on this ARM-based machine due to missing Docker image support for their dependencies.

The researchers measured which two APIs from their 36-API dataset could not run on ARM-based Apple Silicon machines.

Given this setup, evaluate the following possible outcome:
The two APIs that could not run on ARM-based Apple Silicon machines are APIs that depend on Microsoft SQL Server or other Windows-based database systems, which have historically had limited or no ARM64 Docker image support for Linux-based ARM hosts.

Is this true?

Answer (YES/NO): NO